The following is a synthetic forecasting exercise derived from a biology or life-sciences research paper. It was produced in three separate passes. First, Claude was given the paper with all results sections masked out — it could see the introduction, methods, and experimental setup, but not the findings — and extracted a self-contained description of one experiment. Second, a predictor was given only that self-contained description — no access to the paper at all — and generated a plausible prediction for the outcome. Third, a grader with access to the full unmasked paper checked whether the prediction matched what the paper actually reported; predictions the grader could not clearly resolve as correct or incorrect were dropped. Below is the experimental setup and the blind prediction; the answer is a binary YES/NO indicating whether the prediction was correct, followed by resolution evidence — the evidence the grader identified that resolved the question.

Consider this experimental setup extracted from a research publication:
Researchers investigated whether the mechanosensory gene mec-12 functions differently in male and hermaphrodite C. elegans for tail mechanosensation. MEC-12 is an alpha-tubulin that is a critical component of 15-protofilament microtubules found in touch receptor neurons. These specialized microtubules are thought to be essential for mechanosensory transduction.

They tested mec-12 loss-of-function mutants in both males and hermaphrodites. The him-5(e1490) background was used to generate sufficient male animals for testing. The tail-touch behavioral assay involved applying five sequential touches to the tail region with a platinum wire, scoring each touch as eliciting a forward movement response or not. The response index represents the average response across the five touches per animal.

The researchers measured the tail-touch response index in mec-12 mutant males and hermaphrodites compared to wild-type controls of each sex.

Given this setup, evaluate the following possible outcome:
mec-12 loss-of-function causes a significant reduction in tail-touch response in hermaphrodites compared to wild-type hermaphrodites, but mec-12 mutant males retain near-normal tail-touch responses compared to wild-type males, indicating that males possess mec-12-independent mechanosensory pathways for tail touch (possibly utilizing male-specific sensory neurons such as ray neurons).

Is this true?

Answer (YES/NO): NO